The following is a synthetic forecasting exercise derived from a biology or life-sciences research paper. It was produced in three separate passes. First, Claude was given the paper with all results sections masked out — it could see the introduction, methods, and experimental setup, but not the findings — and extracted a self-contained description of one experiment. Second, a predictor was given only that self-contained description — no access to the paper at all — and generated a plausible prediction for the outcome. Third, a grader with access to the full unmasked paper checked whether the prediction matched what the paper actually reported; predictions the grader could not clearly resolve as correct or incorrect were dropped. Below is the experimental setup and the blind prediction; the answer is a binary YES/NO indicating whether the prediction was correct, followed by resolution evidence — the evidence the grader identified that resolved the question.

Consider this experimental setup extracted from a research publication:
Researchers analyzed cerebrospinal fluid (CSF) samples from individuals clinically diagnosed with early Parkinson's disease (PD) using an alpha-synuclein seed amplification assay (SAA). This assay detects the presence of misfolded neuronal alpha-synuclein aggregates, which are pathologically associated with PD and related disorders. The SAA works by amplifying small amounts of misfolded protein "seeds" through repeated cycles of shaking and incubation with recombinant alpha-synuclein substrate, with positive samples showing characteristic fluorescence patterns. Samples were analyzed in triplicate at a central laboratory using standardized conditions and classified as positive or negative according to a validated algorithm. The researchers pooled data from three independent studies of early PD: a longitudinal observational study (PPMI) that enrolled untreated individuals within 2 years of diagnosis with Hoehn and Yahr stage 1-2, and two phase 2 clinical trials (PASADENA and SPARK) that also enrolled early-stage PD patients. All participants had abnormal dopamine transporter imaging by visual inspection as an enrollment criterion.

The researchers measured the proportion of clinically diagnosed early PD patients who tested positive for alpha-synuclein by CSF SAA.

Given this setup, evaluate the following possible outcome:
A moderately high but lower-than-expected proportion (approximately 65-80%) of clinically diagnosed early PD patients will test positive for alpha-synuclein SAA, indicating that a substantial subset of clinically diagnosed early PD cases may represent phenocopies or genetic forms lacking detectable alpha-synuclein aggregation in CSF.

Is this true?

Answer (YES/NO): NO